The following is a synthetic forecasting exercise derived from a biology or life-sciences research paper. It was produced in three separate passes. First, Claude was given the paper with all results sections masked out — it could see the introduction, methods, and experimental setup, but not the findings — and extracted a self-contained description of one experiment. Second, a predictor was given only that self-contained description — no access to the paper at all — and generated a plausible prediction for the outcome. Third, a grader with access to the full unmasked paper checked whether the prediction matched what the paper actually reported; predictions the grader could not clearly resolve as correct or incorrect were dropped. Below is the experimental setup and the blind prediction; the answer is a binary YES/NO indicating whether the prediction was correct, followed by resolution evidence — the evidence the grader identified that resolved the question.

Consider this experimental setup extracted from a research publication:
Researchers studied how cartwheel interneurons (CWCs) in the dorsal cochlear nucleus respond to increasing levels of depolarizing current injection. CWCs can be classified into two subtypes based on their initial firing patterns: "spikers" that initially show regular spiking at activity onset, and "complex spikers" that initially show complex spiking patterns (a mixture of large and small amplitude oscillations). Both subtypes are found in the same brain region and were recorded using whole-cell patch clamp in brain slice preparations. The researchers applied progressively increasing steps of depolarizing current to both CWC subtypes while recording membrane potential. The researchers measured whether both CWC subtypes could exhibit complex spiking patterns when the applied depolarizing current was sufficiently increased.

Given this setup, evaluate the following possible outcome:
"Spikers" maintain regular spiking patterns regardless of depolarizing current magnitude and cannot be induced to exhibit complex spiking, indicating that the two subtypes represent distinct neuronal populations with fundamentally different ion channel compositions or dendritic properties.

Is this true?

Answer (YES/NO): NO